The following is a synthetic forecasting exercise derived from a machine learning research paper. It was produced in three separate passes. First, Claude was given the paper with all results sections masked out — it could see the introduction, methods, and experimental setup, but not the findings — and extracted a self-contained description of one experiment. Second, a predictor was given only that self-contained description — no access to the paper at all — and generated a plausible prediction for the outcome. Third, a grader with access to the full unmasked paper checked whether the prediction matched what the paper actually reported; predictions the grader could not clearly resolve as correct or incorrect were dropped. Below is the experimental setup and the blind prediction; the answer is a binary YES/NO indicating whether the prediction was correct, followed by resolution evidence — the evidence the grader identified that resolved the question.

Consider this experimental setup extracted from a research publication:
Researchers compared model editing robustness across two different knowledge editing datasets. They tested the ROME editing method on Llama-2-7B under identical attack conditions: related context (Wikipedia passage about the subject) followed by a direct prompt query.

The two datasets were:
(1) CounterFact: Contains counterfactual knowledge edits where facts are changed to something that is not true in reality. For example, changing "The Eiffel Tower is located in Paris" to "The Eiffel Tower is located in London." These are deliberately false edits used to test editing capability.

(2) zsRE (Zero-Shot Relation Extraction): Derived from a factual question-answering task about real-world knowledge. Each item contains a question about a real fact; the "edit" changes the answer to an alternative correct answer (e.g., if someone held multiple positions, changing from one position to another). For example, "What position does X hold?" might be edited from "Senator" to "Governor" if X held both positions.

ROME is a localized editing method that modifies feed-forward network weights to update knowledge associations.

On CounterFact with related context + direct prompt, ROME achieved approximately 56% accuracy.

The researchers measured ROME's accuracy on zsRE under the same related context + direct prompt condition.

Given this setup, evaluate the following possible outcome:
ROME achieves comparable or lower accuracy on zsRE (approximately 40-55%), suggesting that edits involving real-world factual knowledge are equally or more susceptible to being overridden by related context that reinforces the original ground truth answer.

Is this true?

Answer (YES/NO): NO